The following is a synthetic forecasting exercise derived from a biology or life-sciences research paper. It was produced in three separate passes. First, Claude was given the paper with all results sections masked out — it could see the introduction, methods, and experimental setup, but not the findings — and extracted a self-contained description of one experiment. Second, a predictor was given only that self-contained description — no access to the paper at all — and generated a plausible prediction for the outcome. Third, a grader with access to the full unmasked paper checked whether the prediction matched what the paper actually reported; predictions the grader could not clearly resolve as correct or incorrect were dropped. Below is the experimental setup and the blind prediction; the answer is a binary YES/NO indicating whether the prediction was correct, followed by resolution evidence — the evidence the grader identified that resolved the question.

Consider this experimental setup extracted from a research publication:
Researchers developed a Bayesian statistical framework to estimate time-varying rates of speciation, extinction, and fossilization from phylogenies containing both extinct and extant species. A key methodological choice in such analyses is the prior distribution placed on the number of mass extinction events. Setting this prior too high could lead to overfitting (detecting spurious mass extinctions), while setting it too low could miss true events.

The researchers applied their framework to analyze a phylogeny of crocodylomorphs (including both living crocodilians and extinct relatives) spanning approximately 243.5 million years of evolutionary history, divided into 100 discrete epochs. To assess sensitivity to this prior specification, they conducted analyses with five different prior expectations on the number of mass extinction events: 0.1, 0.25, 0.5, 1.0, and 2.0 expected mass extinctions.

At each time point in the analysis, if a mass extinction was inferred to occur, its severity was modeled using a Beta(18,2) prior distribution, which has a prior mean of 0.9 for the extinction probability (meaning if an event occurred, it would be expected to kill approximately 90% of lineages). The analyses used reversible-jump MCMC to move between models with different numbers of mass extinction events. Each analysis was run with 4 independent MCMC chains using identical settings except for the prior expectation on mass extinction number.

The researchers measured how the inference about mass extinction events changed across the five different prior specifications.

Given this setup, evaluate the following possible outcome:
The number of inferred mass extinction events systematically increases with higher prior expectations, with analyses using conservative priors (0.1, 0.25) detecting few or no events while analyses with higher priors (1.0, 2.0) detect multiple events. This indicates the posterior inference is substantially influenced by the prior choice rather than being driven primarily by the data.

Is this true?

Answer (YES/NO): NO